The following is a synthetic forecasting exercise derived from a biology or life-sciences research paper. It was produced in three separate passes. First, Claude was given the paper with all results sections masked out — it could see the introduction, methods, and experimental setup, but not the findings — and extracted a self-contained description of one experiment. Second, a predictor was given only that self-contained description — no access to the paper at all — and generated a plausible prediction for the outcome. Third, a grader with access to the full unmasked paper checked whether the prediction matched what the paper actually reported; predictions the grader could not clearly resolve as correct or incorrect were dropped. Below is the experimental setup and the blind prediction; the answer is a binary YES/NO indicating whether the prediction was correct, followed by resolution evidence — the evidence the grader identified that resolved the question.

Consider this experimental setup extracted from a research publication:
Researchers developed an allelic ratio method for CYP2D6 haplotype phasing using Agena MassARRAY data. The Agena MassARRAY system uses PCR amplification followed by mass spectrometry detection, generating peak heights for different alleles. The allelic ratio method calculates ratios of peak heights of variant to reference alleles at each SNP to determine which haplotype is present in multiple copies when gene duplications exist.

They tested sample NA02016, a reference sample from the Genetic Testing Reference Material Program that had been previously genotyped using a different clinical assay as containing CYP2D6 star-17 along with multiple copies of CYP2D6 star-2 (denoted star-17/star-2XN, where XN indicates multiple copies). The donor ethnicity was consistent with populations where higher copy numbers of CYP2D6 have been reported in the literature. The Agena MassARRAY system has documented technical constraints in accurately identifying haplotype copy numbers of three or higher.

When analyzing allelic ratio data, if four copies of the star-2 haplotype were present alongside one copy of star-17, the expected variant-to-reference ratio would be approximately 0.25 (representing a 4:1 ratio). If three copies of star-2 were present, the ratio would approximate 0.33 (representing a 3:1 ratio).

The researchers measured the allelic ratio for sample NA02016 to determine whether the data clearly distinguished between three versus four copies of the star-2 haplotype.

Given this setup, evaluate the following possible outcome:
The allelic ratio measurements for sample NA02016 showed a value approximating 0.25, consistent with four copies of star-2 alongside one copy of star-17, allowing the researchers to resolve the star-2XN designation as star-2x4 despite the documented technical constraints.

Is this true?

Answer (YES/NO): NO